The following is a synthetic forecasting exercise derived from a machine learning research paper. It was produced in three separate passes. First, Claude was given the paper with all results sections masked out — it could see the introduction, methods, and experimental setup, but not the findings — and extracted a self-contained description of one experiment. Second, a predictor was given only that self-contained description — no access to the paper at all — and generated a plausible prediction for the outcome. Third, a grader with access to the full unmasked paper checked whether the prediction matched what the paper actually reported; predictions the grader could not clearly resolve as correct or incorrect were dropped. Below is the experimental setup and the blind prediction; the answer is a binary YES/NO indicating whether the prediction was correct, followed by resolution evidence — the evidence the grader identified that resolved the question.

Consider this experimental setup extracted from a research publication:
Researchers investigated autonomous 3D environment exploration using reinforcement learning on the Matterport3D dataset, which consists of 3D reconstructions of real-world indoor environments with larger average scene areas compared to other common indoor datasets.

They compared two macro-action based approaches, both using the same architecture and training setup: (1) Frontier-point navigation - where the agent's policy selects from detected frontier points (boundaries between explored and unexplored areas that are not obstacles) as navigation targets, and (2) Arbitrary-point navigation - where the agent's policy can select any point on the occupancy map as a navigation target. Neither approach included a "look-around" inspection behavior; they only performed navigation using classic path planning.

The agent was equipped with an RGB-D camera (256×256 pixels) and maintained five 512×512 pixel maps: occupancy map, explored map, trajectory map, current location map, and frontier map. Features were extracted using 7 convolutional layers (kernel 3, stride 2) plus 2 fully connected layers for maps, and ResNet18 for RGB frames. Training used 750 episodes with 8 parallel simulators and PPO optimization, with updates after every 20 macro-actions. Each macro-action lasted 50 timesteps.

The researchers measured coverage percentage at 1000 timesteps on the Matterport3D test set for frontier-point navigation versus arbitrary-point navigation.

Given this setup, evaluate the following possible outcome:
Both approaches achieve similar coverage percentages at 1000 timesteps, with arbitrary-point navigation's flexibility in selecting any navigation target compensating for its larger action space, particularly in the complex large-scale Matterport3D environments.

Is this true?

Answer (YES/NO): NO